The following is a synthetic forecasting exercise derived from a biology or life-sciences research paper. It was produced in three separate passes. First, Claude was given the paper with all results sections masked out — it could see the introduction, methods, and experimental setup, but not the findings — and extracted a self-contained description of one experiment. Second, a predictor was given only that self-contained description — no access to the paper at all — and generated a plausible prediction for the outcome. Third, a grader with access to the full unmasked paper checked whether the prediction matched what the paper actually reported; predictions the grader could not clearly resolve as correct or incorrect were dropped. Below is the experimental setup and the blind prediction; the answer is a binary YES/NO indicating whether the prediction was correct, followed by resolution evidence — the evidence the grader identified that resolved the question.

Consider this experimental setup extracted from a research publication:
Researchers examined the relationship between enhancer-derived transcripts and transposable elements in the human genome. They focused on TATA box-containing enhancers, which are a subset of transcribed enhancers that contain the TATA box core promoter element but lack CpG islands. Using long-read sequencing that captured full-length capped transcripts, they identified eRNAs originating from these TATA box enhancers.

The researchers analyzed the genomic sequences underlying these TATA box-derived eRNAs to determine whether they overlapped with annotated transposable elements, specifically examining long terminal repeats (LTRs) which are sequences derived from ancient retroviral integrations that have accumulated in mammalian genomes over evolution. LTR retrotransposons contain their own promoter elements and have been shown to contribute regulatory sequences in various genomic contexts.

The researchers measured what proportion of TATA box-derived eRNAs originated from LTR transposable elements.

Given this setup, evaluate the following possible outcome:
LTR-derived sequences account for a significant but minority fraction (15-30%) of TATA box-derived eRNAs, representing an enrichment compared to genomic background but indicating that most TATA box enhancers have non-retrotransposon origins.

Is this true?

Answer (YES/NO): YES